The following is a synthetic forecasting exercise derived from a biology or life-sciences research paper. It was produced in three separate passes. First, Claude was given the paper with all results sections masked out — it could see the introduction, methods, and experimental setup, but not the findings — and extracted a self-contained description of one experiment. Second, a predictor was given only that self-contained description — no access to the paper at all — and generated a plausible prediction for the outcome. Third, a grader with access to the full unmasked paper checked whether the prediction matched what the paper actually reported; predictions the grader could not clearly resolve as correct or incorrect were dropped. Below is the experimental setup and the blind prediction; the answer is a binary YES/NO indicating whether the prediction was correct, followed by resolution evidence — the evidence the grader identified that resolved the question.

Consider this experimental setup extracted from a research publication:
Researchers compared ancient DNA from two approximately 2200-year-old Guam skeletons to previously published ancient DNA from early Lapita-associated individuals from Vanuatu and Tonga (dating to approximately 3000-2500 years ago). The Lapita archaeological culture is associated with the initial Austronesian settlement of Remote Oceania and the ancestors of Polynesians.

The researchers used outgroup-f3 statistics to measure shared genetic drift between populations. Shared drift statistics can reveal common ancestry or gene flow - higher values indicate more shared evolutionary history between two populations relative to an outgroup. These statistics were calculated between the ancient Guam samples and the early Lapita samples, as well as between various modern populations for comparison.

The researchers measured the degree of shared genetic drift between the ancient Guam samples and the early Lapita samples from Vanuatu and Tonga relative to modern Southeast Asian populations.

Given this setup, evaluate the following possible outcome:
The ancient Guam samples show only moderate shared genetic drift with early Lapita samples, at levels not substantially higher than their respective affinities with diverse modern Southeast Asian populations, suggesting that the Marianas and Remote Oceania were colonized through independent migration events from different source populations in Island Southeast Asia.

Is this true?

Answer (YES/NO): NO